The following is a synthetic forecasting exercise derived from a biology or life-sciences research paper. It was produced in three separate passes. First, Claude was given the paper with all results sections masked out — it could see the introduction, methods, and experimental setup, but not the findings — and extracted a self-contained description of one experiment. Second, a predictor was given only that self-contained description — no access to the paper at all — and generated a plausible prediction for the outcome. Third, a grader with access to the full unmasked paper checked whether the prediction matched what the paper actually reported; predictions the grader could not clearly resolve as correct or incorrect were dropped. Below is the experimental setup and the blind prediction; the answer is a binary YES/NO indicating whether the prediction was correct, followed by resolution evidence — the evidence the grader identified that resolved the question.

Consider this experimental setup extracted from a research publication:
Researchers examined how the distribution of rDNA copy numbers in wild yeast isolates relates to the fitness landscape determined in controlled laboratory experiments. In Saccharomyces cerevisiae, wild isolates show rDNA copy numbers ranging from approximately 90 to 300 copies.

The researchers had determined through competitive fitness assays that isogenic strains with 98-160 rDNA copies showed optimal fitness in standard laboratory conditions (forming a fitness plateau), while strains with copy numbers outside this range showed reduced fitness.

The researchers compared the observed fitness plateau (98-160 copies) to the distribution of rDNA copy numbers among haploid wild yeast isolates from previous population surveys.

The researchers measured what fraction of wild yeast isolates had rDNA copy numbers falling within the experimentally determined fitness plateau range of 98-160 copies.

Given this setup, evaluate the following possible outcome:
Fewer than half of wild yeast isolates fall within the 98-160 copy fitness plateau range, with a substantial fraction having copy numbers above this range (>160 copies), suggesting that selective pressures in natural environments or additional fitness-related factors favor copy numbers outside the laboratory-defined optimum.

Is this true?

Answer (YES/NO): NO